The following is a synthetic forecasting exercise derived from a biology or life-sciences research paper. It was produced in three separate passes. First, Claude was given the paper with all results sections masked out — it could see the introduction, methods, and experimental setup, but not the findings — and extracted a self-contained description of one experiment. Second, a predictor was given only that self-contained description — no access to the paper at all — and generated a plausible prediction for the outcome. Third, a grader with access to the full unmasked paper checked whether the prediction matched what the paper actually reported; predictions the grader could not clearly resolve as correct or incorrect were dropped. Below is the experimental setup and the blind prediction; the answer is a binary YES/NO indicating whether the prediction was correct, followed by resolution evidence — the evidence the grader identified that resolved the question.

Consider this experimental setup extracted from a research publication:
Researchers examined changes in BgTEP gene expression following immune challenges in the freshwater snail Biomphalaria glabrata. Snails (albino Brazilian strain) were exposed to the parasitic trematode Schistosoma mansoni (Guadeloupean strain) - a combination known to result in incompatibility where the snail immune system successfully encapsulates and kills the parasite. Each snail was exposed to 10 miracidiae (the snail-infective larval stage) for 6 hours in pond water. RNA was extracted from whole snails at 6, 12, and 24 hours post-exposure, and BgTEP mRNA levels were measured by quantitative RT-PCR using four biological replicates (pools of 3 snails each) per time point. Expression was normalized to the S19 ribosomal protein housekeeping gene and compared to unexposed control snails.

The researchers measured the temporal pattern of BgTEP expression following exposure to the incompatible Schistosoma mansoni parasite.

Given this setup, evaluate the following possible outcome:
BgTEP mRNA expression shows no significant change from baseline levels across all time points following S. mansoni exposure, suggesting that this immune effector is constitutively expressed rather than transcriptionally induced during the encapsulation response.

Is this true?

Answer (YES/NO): NO